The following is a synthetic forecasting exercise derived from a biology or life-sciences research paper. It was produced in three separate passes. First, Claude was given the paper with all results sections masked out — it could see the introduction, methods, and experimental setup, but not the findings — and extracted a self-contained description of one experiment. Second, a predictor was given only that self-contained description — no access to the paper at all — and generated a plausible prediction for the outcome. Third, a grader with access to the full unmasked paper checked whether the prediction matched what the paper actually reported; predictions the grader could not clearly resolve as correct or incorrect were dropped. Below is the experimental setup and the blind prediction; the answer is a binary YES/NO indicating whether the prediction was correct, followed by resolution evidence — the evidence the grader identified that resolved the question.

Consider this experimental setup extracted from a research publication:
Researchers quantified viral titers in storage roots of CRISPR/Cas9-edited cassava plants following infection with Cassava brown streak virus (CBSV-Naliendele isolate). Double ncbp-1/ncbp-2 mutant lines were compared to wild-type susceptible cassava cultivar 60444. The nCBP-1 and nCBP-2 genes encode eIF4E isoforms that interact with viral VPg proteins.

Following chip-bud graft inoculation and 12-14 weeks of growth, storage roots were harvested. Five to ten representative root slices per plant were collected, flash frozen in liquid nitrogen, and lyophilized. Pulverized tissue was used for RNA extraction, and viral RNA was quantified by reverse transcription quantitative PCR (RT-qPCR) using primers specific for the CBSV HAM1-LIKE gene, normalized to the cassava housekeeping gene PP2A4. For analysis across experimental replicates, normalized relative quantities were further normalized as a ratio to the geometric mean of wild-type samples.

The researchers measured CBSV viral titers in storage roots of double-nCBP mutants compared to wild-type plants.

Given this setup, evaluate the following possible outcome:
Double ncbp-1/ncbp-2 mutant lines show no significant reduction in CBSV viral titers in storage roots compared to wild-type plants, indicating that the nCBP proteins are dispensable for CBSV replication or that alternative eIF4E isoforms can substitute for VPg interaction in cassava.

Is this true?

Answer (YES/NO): NO